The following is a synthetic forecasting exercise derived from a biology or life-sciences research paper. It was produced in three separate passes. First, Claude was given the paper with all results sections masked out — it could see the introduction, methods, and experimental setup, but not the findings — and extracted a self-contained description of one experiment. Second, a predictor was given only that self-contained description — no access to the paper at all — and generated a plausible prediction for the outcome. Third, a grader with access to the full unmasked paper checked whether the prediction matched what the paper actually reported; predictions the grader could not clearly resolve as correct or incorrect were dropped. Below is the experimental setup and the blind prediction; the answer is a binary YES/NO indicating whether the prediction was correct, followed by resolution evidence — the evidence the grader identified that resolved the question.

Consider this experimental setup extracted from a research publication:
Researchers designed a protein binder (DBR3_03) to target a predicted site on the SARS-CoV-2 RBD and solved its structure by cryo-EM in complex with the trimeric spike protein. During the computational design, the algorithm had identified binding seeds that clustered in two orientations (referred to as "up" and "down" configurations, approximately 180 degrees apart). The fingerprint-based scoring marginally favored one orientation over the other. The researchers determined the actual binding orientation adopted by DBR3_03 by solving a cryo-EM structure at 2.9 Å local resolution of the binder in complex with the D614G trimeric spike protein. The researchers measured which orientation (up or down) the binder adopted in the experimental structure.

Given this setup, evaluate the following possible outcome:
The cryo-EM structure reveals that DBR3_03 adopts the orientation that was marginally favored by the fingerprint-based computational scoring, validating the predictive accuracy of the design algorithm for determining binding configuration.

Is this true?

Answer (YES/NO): NO